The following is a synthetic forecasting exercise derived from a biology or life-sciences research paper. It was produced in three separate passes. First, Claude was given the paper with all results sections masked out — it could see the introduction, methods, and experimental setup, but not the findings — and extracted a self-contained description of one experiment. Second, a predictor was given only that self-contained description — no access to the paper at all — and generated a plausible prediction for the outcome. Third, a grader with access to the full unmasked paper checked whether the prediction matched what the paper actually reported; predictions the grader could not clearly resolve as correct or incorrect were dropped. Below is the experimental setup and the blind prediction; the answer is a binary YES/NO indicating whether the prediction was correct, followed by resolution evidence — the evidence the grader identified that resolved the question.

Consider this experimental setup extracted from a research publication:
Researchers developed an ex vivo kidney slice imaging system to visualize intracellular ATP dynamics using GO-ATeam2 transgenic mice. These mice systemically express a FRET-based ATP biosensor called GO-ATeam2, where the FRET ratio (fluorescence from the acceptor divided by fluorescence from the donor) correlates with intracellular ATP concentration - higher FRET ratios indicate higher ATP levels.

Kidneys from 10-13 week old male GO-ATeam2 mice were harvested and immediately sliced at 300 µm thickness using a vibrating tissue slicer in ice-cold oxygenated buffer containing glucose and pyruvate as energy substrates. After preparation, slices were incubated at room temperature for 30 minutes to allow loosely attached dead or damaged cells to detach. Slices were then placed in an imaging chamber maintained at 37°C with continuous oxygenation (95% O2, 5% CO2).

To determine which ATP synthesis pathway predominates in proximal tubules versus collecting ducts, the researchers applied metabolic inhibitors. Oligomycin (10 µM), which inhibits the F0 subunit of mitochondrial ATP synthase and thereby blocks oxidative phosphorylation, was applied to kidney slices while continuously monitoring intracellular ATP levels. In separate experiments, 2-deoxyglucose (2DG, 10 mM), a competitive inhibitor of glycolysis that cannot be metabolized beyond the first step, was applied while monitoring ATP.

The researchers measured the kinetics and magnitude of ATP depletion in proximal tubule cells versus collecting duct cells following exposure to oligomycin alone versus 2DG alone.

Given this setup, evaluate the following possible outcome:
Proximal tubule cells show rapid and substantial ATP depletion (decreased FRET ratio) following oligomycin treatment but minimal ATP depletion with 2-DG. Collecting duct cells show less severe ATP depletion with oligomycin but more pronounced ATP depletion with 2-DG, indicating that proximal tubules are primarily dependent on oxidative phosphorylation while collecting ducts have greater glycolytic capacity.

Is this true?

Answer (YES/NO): NO